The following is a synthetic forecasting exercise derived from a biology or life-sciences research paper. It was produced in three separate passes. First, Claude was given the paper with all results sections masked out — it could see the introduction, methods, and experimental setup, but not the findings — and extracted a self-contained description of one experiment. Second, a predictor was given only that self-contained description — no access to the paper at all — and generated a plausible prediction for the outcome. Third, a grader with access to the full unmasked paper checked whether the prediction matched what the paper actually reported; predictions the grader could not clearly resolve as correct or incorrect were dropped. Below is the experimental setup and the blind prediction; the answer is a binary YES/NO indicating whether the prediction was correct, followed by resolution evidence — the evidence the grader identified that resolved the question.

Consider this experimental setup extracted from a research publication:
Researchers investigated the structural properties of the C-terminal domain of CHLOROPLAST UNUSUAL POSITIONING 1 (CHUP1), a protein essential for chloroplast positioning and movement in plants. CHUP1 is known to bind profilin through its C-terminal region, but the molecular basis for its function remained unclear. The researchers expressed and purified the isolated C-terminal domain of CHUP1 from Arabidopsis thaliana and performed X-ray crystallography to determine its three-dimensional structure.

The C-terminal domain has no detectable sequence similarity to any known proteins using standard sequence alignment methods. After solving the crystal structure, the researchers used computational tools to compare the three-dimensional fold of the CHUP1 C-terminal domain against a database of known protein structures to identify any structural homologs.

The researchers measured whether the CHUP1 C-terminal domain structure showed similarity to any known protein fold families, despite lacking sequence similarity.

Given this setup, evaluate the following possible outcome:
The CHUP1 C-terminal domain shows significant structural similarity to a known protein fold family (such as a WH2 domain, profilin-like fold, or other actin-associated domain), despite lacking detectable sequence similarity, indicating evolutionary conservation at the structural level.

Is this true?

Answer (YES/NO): YES